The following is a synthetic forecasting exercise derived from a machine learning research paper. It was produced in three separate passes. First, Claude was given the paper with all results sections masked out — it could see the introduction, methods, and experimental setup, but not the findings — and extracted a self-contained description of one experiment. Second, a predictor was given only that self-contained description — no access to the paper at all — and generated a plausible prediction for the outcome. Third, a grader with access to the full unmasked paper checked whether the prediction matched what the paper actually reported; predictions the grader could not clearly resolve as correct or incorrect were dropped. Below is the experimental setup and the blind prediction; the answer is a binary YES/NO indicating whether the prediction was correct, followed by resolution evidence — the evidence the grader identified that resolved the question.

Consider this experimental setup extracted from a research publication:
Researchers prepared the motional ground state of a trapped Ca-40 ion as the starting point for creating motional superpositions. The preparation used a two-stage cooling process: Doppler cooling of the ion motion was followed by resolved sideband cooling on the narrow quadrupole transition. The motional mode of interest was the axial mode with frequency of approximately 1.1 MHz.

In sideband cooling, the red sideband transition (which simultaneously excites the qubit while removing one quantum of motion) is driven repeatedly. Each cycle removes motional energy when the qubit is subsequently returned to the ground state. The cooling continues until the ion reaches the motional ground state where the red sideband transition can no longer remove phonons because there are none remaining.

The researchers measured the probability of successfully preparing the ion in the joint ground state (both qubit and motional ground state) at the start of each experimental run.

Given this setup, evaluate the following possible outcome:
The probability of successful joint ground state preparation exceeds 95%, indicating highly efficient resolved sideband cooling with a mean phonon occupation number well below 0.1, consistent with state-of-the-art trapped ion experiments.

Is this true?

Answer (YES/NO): YES